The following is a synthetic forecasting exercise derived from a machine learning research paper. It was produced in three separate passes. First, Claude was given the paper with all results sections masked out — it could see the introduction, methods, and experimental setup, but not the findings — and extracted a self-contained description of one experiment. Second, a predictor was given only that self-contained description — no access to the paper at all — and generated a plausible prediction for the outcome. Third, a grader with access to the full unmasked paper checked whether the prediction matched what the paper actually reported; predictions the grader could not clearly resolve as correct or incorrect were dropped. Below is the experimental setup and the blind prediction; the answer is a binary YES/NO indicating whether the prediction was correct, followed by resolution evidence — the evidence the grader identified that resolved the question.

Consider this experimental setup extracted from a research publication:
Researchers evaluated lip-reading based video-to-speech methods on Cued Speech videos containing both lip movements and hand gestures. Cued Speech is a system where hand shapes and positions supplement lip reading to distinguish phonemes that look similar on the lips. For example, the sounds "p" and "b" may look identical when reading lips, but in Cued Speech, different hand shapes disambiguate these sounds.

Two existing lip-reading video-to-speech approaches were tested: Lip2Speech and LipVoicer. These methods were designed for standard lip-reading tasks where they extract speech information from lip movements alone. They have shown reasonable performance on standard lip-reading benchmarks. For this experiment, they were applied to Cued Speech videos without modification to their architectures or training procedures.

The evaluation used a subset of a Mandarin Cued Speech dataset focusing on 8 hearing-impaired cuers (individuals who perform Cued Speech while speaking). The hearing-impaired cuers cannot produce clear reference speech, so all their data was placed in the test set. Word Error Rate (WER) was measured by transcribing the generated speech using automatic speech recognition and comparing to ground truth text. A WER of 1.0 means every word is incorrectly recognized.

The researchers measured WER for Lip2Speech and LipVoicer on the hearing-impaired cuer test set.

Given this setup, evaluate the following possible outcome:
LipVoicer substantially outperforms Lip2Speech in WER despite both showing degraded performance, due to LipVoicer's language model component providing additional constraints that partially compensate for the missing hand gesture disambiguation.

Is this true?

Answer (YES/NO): NO